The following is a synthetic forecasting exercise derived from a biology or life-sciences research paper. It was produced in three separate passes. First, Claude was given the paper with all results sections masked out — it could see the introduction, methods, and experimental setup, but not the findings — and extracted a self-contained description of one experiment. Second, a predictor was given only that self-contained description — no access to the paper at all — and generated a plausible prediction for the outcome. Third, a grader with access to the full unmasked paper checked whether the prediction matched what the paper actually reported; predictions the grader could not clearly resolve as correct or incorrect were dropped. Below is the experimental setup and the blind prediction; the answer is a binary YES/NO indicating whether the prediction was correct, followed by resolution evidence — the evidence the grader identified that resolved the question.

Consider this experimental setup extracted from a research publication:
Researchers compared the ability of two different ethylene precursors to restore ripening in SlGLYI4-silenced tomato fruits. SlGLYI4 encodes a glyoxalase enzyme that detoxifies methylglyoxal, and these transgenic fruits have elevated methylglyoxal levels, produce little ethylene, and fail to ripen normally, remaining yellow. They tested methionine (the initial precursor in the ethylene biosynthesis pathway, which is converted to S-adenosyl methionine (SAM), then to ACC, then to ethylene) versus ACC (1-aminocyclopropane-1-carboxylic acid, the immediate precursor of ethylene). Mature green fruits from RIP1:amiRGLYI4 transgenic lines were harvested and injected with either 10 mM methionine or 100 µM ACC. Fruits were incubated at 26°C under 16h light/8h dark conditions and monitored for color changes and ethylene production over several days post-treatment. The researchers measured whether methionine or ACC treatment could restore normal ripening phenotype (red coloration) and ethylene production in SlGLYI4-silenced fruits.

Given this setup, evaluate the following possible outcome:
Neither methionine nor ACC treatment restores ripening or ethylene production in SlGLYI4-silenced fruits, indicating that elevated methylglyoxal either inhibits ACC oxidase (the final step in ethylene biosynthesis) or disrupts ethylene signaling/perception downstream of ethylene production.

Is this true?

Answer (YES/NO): NO